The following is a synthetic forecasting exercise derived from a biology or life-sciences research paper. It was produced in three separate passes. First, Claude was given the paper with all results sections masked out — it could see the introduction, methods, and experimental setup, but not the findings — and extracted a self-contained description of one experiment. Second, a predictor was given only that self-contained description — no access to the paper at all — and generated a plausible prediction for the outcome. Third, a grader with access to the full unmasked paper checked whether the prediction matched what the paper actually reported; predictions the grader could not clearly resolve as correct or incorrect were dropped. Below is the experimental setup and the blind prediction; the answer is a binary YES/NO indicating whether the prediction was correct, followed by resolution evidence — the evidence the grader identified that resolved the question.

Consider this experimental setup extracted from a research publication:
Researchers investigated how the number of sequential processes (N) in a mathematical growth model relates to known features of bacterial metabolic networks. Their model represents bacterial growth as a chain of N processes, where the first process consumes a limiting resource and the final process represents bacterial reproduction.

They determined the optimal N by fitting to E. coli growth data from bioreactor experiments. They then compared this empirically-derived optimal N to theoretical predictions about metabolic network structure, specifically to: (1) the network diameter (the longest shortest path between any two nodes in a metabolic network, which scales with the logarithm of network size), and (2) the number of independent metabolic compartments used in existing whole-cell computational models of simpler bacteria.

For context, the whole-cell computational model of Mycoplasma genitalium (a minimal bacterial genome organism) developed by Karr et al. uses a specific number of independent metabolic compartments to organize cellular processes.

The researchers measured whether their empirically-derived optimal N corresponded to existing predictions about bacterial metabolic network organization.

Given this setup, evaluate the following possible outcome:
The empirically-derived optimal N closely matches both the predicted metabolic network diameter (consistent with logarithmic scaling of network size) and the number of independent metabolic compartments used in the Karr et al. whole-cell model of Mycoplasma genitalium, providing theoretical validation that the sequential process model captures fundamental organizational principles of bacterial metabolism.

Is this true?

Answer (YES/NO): YES